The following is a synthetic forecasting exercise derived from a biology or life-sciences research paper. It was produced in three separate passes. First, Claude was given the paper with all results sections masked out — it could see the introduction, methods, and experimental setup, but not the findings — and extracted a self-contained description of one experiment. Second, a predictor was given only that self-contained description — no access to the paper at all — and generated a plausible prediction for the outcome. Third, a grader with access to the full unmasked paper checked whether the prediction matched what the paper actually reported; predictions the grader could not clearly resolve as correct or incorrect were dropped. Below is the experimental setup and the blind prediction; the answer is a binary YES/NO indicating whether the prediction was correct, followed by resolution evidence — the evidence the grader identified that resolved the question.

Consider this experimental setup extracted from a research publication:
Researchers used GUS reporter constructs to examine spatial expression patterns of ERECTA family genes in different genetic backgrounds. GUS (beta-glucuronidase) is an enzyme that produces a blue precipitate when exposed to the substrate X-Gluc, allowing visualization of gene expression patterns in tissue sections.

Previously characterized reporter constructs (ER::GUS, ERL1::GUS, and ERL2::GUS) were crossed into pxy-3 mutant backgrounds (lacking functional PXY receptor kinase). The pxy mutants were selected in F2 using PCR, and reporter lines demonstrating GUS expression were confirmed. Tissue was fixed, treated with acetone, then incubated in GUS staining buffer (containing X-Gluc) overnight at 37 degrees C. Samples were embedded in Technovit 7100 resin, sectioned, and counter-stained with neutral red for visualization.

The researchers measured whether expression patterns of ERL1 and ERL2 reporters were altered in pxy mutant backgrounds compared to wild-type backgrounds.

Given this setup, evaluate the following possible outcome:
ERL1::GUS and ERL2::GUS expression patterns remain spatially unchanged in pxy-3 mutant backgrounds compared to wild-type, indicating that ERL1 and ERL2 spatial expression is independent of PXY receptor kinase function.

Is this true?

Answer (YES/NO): NO